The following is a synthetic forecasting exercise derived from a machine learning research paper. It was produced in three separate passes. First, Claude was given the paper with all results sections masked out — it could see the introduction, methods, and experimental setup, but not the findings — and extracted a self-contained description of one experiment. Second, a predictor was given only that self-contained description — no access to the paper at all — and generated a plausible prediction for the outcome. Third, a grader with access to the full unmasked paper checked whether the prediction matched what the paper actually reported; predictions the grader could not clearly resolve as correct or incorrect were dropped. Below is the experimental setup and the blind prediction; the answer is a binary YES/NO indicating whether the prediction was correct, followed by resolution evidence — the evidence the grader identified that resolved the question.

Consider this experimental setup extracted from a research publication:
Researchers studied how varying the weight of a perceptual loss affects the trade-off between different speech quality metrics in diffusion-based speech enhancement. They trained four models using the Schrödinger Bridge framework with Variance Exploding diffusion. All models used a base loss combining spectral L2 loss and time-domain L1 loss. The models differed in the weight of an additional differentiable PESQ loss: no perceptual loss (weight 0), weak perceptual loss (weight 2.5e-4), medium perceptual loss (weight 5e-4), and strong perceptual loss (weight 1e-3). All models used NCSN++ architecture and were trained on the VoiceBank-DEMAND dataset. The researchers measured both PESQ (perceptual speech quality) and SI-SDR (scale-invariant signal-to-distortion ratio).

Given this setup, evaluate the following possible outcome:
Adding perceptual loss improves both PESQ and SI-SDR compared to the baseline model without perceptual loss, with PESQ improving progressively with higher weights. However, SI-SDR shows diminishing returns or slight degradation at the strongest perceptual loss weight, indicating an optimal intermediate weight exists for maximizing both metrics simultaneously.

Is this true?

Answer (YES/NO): NO